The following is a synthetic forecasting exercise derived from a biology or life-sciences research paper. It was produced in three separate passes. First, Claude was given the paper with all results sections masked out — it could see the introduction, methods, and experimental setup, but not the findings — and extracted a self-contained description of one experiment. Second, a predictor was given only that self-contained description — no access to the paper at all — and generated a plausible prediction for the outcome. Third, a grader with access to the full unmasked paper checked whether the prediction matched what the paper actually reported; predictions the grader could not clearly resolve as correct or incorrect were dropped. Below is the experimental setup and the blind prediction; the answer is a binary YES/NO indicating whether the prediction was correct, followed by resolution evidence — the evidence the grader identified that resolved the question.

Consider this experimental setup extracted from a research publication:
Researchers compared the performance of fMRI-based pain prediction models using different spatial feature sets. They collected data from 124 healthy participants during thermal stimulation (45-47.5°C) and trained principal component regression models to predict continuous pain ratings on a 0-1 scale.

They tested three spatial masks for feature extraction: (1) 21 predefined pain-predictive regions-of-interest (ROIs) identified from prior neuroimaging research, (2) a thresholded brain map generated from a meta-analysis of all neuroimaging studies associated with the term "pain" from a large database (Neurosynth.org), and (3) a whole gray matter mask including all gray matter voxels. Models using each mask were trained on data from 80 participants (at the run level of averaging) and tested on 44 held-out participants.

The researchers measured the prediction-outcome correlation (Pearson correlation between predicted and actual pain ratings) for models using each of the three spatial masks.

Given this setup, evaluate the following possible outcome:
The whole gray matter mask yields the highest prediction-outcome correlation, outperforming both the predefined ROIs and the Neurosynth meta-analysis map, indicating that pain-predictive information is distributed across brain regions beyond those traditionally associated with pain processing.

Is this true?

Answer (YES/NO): NO